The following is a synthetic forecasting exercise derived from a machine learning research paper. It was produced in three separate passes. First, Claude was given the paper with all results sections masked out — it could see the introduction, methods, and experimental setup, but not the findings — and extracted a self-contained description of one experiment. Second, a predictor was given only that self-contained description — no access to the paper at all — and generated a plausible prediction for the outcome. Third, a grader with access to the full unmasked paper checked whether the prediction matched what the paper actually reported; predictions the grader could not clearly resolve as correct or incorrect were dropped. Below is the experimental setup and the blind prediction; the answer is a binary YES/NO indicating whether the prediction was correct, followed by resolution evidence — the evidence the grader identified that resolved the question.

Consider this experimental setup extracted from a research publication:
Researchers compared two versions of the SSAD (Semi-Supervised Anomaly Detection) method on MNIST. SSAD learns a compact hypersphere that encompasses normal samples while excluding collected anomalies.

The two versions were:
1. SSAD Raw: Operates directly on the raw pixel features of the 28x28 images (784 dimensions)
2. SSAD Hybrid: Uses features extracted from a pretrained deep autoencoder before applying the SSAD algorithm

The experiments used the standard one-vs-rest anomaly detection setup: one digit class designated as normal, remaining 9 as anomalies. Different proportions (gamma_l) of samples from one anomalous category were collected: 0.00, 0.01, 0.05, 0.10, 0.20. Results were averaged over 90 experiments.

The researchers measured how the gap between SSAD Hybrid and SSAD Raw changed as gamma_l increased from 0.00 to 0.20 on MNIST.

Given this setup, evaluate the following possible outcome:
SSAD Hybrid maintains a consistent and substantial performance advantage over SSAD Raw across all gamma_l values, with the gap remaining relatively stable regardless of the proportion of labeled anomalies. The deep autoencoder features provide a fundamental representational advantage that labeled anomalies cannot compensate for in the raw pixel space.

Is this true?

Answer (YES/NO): NO